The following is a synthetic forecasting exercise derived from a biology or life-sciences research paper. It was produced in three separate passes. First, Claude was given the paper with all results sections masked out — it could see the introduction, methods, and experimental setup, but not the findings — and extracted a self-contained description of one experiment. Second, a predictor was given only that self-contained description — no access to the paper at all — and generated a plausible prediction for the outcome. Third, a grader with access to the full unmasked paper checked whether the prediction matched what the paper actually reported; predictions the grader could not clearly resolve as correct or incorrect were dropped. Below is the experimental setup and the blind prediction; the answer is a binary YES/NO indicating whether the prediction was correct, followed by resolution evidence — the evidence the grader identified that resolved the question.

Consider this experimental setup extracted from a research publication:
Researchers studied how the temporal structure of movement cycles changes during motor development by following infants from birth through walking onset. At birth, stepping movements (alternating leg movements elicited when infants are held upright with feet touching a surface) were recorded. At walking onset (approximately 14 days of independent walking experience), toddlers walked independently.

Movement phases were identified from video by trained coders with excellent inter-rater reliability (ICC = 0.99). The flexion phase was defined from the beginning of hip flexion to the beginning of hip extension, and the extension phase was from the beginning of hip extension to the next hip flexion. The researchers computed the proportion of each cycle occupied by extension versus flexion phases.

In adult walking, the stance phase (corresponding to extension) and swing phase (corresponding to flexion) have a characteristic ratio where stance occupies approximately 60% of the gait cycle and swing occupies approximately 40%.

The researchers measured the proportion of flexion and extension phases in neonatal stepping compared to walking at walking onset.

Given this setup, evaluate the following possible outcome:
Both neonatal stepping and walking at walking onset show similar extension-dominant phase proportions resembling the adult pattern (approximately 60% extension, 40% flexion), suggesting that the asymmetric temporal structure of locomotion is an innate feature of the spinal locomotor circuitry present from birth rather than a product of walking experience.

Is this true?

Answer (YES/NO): YES